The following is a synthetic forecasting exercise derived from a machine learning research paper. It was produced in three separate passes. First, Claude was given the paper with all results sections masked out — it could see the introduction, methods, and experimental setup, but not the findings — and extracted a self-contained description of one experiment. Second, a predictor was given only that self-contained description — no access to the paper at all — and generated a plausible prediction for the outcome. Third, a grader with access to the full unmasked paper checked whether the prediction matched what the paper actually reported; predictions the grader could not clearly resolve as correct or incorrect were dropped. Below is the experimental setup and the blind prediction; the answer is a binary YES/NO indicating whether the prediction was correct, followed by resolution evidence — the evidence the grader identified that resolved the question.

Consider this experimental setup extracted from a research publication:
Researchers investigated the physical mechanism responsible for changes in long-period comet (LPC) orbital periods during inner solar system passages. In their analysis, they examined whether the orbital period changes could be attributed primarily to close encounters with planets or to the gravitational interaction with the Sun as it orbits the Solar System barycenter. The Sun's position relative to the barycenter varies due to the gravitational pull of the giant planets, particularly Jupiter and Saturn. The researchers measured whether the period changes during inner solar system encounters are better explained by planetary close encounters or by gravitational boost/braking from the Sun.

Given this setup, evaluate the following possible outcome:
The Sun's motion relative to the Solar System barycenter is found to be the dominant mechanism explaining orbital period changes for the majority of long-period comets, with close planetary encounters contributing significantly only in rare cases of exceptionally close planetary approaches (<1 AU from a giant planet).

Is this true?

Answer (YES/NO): NO